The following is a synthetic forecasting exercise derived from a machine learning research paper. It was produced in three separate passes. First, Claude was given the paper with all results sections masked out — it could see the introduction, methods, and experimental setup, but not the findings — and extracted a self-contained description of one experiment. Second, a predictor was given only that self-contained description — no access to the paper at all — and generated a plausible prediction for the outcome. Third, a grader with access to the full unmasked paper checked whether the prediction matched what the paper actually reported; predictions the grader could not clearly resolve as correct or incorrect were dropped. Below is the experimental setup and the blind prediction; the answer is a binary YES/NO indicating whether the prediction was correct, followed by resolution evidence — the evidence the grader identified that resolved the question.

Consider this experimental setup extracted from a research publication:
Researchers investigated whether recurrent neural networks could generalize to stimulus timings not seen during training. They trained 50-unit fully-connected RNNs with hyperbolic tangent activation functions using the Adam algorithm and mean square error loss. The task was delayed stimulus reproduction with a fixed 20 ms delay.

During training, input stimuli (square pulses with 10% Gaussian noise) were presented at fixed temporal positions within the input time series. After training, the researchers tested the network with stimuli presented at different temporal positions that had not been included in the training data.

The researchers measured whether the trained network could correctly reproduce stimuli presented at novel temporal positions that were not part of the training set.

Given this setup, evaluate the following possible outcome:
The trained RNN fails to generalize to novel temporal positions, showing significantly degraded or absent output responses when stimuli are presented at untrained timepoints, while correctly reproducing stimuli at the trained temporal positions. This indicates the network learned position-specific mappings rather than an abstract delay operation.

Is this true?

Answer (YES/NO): NO